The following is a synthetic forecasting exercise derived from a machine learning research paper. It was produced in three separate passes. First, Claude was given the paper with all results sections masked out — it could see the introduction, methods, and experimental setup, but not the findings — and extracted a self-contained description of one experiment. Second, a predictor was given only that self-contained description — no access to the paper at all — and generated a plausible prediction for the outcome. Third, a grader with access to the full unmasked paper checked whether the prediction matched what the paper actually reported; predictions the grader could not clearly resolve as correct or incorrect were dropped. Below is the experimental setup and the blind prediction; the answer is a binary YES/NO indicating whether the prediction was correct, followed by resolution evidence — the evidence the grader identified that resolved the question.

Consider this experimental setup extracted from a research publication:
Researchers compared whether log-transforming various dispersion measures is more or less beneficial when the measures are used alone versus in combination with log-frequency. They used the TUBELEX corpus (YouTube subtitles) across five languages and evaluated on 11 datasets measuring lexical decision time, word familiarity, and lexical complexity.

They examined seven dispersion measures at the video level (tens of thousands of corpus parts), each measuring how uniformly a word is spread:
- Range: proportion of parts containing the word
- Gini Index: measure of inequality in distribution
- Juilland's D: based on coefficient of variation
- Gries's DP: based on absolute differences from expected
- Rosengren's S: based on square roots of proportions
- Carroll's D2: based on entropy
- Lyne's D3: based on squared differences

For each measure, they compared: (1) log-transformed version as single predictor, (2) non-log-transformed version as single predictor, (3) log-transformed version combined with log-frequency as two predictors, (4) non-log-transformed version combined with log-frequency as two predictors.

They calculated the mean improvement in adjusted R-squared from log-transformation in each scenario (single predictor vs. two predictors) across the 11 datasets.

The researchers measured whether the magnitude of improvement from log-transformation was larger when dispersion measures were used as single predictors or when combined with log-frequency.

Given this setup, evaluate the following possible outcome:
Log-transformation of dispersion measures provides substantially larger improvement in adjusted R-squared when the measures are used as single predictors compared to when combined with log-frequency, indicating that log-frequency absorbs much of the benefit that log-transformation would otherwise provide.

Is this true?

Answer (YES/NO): YES